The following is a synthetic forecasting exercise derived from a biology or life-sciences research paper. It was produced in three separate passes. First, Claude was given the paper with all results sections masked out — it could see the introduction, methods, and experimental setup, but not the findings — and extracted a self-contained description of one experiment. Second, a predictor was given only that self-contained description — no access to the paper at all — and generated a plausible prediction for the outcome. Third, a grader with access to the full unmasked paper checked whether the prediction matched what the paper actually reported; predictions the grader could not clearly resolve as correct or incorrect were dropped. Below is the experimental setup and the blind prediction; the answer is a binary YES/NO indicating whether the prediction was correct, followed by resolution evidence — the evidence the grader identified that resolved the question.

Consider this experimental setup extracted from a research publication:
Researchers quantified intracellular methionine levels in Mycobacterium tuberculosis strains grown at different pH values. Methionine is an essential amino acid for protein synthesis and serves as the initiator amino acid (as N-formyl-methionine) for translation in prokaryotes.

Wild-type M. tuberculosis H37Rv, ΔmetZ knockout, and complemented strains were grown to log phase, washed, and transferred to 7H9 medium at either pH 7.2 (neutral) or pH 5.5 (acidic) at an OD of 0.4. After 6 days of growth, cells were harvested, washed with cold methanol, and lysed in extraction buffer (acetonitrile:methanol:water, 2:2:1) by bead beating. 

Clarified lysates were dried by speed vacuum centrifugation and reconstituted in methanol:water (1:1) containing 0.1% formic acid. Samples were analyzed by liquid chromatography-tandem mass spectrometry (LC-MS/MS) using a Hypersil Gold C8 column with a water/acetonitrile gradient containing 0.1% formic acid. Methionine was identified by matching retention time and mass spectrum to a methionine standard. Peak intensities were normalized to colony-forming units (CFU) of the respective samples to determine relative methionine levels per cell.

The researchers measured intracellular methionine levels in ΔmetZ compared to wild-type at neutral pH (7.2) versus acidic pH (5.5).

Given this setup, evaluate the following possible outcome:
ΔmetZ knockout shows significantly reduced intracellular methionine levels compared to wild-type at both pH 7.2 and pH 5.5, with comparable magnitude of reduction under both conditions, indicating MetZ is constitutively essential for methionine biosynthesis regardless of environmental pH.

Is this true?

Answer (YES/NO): NO